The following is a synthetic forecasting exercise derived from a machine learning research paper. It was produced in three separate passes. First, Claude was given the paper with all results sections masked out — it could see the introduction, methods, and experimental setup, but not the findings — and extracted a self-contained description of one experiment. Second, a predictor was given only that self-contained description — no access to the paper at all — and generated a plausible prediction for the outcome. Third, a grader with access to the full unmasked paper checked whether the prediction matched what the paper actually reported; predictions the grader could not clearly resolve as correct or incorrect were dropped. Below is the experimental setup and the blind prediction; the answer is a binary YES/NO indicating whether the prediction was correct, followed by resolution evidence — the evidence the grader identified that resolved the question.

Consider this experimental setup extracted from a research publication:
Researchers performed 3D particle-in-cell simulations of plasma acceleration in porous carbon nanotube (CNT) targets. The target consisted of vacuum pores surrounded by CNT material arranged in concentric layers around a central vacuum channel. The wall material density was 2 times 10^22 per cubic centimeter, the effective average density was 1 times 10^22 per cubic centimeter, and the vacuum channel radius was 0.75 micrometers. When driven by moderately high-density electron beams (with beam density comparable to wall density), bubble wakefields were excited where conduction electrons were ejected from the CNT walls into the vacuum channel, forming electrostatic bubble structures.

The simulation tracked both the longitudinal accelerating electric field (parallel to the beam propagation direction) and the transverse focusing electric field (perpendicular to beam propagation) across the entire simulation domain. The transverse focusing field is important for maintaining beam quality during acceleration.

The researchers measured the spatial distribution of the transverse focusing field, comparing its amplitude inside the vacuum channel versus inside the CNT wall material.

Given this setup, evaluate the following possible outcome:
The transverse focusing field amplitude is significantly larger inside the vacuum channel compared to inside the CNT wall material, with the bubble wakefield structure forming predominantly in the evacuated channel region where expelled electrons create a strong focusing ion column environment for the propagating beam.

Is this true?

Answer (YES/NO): NO